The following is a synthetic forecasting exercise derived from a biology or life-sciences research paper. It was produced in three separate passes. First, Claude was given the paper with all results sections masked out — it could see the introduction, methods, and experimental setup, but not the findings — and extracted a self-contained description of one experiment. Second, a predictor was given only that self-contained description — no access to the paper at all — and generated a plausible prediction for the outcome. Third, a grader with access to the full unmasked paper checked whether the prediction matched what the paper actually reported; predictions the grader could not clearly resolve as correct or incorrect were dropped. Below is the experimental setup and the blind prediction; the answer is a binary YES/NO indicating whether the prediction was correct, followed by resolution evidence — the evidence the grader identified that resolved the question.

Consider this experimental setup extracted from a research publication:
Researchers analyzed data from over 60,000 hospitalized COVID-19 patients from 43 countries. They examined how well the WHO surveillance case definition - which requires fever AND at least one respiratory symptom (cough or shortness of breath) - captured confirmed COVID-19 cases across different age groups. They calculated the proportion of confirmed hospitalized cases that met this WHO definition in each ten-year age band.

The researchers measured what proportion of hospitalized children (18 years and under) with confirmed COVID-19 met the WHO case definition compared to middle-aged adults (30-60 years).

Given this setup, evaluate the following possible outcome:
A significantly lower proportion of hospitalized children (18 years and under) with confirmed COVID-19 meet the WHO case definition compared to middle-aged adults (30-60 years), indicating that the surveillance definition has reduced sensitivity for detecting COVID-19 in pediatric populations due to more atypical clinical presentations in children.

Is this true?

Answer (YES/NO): YES